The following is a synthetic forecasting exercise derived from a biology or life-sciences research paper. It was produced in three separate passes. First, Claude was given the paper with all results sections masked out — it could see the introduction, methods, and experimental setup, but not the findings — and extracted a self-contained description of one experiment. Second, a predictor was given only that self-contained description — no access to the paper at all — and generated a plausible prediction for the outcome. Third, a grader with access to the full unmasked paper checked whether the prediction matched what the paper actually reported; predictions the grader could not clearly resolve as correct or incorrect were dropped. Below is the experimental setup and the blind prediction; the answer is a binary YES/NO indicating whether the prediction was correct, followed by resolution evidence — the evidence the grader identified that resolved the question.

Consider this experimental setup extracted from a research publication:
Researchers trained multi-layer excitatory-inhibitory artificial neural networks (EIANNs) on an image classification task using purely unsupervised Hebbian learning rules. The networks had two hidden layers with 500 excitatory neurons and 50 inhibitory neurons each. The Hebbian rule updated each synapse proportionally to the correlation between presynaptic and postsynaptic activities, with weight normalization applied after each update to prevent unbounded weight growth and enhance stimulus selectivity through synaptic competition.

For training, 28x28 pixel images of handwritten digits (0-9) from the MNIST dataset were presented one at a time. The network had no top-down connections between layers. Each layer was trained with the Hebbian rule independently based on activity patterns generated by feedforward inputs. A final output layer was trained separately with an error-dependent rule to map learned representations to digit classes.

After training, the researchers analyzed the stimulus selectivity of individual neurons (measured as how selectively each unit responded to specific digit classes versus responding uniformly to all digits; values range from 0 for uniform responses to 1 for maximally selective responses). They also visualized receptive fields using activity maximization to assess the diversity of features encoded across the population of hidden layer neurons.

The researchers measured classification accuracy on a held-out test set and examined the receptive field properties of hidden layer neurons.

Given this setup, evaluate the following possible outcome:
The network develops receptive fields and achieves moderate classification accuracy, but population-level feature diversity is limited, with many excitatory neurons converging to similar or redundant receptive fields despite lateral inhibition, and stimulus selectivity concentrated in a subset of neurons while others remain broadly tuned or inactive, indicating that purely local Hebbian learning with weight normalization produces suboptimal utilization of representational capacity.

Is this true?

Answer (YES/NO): NO